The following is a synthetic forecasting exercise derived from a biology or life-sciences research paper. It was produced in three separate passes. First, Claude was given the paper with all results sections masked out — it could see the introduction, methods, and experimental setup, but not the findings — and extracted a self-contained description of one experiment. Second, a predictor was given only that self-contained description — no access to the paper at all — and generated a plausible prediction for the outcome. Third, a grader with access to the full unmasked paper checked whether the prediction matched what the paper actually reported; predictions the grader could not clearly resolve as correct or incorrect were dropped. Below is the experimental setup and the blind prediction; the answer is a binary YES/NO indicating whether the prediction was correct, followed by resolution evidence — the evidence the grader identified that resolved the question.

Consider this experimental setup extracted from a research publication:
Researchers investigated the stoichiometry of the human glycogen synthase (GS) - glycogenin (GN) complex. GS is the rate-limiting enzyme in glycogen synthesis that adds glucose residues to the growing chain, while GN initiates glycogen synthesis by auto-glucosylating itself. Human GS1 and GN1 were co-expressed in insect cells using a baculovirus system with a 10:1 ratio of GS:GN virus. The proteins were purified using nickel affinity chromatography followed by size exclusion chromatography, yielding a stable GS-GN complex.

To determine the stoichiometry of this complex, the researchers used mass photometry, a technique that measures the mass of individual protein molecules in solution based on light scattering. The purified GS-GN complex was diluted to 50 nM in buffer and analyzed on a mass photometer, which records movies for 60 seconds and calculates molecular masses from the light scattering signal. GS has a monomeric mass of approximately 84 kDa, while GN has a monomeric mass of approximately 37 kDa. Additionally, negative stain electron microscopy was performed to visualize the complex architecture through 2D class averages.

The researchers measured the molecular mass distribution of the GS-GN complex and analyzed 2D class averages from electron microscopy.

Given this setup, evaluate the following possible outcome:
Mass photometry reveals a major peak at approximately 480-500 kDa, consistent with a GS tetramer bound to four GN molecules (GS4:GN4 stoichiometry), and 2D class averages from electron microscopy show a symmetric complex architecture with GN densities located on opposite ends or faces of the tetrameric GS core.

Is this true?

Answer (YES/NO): YES